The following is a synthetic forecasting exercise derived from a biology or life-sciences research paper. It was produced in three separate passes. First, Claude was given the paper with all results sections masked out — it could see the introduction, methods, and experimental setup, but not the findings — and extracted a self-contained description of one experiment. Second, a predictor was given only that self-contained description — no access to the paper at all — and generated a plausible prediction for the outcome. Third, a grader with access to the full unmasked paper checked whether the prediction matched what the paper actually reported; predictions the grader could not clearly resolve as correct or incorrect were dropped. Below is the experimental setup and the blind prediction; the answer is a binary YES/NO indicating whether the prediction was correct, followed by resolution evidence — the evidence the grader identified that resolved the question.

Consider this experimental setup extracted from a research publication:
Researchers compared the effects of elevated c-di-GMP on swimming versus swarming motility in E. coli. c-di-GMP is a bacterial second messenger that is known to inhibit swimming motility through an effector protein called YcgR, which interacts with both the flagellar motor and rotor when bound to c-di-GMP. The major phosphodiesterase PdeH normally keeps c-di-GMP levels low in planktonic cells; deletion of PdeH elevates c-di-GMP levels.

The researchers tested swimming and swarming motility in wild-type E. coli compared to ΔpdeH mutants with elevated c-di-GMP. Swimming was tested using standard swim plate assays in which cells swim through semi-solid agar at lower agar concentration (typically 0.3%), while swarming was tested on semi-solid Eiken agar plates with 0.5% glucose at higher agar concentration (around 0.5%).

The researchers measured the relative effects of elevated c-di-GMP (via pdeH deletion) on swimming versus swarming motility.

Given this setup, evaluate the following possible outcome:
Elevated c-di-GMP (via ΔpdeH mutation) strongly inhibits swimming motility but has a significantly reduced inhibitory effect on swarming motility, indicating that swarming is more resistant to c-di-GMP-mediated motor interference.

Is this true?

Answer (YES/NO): YES